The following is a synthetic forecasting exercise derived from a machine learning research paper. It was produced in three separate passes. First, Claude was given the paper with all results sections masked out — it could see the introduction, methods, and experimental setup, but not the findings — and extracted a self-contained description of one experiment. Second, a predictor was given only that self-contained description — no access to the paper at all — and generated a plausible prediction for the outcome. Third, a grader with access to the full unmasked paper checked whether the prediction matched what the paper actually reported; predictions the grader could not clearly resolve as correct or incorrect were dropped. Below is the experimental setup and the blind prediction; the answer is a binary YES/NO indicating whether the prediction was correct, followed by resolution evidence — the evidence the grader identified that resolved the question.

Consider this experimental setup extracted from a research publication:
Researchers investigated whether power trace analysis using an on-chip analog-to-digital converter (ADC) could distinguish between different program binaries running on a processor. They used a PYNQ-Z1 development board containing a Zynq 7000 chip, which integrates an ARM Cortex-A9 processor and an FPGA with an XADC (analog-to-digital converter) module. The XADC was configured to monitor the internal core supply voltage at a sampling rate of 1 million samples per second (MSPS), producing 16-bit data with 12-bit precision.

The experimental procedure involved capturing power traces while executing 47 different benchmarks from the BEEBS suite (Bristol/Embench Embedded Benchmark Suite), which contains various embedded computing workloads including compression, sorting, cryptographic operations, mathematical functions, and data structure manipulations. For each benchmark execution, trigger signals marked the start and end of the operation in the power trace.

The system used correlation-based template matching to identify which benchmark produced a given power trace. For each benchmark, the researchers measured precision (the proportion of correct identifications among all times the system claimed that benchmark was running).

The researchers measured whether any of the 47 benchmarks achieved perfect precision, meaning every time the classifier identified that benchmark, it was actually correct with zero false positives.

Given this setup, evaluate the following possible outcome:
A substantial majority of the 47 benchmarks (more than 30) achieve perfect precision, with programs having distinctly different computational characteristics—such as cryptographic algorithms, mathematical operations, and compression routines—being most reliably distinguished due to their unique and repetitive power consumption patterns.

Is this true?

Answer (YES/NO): NO